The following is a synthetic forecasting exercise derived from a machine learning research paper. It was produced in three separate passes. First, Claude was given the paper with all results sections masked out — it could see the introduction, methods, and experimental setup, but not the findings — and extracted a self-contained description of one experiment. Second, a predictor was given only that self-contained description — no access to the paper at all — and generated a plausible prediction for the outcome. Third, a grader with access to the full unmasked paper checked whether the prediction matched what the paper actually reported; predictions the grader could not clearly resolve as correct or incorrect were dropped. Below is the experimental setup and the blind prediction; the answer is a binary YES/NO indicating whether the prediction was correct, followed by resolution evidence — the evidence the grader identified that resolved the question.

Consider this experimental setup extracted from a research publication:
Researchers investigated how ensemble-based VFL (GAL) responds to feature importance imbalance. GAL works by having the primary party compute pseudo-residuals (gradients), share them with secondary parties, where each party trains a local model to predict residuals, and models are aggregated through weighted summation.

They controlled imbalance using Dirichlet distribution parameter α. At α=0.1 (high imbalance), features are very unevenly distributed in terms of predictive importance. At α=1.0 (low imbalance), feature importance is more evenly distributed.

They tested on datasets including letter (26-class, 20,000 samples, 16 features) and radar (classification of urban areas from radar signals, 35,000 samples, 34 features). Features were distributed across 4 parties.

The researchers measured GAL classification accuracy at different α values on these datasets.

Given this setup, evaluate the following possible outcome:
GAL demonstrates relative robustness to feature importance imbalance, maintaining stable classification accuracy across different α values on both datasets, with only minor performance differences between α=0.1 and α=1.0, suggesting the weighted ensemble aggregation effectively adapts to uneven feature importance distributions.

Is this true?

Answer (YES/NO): NO